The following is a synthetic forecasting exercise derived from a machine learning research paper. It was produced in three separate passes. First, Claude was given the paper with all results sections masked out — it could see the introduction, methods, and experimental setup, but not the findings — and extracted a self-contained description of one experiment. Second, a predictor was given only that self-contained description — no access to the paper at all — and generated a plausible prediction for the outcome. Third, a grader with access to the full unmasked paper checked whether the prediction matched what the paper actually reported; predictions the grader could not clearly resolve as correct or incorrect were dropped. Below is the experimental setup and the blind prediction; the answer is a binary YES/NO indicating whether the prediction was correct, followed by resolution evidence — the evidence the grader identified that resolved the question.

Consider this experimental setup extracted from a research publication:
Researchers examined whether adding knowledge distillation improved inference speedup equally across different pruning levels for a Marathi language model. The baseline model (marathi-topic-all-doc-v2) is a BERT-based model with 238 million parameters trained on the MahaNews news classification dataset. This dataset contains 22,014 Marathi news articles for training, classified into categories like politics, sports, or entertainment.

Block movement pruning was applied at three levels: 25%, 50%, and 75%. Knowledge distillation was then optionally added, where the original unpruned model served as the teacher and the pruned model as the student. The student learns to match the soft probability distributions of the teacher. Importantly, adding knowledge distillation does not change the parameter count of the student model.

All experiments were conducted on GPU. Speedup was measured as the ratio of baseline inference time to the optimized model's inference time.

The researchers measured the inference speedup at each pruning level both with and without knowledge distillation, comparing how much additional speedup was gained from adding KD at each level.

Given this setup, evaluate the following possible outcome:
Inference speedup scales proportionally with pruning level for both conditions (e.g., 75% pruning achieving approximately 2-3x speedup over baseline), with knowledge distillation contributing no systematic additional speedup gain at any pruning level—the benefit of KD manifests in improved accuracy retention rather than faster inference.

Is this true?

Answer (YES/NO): NO